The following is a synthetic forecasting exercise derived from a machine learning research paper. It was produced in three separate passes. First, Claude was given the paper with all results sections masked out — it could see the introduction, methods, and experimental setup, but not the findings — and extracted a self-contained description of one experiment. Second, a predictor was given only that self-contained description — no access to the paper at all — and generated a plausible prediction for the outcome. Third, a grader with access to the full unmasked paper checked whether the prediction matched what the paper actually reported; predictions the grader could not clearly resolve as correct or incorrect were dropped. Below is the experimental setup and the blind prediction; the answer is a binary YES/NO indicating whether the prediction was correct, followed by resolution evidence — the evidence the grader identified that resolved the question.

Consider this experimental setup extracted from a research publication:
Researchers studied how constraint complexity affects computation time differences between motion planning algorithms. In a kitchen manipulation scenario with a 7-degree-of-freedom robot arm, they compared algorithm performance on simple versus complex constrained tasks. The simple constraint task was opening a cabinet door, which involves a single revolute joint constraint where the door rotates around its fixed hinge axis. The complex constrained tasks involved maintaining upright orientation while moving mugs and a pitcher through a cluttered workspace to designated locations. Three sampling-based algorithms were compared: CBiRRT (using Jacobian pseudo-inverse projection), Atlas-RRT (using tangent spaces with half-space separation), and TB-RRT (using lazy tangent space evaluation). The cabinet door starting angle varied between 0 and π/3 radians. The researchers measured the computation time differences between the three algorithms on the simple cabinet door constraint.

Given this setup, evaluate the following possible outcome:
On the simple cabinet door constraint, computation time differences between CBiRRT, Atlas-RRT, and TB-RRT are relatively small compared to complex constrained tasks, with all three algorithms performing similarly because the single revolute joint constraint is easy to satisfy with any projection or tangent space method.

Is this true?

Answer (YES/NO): YES